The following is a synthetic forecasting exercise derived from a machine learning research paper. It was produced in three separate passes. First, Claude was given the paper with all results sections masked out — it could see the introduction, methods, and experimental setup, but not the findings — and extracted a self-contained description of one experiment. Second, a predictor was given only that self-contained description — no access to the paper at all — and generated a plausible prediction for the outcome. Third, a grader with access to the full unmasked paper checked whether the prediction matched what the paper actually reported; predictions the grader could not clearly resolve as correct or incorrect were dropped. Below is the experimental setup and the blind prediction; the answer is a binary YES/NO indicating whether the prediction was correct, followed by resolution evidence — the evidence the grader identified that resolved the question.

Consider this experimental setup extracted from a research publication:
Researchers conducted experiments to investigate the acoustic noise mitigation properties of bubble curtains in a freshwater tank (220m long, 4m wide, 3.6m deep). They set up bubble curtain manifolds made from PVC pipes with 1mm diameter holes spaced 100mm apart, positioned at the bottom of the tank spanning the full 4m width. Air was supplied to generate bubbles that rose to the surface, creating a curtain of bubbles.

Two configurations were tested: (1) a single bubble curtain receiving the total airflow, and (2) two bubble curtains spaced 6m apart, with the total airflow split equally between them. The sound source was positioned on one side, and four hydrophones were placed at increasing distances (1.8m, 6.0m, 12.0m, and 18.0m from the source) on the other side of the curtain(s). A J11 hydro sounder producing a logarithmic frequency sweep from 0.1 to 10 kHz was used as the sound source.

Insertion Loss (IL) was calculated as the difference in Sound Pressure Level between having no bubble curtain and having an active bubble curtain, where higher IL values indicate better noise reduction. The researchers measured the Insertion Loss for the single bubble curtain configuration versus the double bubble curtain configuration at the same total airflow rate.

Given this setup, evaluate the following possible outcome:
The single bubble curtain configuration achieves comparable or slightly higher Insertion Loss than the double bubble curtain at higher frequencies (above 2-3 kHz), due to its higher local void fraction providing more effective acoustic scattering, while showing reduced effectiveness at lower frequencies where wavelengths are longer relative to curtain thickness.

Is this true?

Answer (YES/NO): NO